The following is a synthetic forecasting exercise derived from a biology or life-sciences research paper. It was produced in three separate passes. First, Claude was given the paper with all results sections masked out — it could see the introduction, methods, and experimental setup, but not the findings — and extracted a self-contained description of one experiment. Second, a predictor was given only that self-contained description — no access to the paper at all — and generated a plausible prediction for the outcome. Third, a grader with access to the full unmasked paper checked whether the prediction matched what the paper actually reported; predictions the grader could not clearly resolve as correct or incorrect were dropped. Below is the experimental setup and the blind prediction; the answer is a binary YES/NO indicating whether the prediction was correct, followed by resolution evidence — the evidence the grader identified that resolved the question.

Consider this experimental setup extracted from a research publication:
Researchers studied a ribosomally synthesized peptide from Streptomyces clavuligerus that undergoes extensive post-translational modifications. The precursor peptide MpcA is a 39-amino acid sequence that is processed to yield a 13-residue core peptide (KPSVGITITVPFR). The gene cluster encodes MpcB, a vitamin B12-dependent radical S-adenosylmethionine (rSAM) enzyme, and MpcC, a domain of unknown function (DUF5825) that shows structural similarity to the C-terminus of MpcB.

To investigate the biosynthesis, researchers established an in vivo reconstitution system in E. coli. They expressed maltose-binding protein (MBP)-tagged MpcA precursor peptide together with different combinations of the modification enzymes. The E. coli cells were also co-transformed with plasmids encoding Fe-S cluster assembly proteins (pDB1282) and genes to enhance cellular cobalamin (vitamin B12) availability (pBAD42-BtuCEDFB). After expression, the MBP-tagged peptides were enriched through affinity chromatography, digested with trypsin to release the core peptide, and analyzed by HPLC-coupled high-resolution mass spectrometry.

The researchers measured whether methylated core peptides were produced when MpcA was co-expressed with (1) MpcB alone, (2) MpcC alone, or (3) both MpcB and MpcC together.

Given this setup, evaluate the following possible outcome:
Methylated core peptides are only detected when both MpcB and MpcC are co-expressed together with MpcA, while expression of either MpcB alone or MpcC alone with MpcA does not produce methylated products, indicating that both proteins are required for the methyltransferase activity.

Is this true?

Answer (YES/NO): YES